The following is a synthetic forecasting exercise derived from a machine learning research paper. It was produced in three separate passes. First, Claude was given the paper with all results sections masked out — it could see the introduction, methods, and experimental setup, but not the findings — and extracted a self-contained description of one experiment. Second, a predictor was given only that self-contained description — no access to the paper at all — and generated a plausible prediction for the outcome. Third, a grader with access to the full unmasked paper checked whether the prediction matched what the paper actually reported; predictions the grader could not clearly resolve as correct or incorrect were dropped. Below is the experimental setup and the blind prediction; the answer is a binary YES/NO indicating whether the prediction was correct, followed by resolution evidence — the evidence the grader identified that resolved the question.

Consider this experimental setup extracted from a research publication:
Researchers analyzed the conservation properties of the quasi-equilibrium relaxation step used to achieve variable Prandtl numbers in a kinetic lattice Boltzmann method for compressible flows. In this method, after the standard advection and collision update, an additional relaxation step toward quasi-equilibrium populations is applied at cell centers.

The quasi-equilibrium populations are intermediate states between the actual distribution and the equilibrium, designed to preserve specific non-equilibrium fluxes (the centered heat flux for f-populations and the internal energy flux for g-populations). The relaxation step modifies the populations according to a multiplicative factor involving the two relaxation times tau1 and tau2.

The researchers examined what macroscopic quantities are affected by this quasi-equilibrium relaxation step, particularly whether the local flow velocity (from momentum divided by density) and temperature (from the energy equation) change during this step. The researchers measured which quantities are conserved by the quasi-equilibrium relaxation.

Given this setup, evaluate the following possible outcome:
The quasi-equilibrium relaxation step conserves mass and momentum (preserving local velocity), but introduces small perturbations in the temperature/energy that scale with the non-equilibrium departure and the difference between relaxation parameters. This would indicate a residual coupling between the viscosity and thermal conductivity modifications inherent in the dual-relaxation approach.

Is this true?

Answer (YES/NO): NO